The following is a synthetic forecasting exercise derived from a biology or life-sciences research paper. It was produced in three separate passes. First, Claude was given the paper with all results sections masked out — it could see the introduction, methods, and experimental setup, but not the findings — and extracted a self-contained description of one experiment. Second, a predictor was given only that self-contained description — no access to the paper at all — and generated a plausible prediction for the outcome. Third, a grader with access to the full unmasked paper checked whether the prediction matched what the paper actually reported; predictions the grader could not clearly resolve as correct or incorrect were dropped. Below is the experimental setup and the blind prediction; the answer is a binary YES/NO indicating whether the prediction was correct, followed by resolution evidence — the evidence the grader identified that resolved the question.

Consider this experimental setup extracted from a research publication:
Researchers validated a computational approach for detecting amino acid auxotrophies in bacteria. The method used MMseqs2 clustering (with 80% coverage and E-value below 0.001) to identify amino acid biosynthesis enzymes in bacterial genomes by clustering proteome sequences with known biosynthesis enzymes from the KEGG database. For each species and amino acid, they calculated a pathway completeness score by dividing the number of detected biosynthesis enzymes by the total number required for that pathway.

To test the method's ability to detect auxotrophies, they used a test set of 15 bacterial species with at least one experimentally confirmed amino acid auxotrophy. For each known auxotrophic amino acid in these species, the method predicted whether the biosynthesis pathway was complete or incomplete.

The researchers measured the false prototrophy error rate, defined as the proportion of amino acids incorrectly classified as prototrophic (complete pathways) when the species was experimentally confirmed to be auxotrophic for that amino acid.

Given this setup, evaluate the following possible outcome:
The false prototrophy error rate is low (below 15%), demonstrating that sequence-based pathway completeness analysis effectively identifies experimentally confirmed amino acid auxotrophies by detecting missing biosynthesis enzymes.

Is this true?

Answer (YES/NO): NO